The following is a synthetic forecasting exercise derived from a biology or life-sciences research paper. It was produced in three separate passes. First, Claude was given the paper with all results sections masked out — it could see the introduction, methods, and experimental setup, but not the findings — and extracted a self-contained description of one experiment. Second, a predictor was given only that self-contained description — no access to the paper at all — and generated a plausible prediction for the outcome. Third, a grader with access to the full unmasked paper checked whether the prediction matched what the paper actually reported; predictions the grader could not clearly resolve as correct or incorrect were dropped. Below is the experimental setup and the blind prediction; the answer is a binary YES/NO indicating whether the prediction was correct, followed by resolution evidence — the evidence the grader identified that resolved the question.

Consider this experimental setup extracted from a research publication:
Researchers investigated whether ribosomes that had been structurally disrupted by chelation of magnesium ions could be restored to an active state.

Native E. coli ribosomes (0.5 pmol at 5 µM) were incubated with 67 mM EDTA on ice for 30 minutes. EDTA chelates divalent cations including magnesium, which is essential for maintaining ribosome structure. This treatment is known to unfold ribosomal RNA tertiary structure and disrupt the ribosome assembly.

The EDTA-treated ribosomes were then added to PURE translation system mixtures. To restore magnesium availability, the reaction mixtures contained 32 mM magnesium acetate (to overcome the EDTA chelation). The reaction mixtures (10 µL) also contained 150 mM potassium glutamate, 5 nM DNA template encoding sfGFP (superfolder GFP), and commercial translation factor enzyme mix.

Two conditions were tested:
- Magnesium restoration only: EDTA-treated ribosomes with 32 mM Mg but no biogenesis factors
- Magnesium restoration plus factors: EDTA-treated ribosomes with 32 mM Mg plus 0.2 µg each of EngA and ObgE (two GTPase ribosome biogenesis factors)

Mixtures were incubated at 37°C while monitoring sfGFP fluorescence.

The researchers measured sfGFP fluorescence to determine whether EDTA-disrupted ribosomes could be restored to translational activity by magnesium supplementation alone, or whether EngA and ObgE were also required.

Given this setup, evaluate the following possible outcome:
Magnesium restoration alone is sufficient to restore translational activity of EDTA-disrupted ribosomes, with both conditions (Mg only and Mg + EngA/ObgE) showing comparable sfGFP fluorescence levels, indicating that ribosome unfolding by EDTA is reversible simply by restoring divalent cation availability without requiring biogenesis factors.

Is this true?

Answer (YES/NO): NO